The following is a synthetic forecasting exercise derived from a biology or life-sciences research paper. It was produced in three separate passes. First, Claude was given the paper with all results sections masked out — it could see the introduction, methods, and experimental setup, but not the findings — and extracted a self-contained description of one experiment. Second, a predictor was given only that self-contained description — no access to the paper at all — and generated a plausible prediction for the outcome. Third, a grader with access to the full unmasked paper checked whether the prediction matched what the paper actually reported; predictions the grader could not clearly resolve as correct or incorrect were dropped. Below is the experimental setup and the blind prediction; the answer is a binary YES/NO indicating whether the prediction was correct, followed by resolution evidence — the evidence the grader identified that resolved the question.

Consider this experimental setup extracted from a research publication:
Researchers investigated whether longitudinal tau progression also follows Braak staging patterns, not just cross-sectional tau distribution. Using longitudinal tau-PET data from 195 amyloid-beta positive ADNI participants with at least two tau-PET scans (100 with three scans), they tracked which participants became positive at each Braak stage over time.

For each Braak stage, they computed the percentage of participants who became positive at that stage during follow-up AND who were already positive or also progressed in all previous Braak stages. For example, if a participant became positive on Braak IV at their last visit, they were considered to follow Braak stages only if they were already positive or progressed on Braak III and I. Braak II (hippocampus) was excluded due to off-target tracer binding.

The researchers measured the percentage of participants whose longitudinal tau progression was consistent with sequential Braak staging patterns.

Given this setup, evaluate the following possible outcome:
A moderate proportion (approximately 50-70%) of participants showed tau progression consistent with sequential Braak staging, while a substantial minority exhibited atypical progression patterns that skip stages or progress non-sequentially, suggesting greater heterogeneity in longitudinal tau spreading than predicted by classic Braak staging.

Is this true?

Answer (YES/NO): NO